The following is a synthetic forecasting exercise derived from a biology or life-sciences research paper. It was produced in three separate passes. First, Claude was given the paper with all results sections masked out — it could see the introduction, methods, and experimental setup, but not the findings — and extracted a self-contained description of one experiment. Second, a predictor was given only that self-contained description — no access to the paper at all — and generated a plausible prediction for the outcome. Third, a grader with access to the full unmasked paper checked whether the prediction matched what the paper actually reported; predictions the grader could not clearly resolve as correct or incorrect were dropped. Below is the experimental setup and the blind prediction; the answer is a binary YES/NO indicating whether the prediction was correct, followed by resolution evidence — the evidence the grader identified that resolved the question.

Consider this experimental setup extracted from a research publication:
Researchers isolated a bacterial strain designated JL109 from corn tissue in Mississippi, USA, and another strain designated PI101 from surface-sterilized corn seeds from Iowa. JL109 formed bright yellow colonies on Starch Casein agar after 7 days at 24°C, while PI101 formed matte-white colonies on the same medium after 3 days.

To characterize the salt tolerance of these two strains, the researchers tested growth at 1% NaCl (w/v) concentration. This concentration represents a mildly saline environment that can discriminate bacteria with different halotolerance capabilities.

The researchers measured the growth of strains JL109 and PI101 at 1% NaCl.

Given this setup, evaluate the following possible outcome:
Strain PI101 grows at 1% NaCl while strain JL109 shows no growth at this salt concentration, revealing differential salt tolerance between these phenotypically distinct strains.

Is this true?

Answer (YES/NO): NO